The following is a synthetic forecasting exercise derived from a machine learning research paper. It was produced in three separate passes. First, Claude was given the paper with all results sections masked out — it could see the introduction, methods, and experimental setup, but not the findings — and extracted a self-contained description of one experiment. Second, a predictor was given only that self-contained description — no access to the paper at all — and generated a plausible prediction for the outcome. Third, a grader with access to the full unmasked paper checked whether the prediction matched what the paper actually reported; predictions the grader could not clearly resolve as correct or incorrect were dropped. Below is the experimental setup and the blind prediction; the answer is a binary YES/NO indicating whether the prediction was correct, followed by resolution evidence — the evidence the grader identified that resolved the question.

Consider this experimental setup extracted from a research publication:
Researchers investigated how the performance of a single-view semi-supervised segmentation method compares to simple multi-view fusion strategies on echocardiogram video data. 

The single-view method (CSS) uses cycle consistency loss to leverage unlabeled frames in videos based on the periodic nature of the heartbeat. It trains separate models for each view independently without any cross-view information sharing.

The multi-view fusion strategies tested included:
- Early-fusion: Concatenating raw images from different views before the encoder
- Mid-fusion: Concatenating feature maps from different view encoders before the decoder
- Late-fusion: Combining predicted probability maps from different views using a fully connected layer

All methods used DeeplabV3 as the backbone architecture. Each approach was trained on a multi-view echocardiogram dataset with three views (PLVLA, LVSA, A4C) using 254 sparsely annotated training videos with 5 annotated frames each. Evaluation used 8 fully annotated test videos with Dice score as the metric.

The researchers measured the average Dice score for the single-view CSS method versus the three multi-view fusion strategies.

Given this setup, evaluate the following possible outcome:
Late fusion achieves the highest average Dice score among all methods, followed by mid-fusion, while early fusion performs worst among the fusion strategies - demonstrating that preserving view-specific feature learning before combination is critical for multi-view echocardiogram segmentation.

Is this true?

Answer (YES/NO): NO